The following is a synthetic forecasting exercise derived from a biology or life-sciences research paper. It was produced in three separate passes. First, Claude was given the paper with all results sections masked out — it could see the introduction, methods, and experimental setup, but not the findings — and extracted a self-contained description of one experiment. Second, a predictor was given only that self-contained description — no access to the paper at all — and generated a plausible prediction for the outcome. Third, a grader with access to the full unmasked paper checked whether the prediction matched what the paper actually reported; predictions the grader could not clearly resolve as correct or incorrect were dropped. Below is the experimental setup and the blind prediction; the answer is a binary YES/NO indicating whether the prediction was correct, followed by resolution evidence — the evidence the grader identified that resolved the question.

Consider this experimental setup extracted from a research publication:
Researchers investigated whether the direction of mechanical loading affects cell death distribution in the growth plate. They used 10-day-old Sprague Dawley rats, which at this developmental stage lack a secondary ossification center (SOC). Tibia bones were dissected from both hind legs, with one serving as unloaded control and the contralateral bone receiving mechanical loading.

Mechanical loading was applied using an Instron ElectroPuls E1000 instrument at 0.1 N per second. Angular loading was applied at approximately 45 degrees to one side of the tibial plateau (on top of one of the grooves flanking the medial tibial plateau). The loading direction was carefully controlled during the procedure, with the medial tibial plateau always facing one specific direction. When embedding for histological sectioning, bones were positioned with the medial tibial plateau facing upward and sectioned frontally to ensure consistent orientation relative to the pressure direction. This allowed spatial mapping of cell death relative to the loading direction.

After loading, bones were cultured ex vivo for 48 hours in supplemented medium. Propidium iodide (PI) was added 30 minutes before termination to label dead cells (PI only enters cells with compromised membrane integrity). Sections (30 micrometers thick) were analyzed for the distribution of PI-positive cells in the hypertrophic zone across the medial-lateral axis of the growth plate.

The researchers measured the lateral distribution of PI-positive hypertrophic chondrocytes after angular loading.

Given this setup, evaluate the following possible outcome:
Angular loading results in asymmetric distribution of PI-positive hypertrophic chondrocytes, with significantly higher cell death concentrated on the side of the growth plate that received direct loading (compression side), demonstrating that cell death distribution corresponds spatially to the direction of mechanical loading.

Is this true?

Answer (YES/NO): NO